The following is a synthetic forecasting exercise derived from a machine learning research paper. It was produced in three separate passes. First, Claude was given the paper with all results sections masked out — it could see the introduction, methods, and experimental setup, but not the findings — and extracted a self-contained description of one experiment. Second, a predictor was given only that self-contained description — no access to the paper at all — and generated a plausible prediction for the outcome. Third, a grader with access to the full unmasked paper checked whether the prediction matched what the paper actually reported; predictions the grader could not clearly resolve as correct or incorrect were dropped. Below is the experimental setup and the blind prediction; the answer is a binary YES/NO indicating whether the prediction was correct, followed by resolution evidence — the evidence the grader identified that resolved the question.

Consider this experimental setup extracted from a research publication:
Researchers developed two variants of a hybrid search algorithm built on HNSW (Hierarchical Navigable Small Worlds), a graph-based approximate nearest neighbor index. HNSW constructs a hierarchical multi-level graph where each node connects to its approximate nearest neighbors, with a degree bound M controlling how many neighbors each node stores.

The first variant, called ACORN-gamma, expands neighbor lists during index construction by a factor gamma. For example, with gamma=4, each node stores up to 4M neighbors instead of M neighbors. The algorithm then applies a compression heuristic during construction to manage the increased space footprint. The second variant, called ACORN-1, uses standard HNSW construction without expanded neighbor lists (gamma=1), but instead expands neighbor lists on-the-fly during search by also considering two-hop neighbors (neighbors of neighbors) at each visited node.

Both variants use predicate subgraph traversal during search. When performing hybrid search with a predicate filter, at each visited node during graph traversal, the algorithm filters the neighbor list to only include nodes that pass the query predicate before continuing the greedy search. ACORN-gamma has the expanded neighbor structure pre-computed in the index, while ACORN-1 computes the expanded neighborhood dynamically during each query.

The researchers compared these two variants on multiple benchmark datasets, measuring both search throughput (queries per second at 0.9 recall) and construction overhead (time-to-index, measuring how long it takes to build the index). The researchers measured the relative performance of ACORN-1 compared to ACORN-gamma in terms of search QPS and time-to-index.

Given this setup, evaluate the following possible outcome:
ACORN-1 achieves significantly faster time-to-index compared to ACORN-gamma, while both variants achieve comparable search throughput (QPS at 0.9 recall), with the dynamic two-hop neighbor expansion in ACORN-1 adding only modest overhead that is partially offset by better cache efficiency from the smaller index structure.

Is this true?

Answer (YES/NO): NO